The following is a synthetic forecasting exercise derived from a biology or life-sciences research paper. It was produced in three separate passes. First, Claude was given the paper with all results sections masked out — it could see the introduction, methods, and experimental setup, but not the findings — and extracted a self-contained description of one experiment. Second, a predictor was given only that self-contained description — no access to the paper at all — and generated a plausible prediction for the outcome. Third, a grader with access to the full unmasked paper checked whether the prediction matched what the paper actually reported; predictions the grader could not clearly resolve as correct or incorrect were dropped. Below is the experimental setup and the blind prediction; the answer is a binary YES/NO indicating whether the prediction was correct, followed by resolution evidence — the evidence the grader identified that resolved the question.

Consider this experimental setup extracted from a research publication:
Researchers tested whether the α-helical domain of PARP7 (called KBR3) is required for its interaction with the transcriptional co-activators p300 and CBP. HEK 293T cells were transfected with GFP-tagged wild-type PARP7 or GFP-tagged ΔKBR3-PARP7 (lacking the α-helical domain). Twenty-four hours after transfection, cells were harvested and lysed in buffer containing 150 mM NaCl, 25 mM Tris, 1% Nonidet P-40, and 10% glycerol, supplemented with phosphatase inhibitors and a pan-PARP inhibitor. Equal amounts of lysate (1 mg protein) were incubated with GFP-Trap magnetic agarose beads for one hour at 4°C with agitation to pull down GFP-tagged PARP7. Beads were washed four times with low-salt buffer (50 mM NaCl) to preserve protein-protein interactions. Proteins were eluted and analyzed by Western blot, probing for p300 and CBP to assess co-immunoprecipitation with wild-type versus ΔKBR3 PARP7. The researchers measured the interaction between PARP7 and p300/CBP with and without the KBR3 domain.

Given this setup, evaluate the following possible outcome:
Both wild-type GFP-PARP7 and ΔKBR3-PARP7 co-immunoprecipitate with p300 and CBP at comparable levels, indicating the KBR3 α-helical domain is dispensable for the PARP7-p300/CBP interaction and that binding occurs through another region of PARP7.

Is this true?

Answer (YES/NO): NO